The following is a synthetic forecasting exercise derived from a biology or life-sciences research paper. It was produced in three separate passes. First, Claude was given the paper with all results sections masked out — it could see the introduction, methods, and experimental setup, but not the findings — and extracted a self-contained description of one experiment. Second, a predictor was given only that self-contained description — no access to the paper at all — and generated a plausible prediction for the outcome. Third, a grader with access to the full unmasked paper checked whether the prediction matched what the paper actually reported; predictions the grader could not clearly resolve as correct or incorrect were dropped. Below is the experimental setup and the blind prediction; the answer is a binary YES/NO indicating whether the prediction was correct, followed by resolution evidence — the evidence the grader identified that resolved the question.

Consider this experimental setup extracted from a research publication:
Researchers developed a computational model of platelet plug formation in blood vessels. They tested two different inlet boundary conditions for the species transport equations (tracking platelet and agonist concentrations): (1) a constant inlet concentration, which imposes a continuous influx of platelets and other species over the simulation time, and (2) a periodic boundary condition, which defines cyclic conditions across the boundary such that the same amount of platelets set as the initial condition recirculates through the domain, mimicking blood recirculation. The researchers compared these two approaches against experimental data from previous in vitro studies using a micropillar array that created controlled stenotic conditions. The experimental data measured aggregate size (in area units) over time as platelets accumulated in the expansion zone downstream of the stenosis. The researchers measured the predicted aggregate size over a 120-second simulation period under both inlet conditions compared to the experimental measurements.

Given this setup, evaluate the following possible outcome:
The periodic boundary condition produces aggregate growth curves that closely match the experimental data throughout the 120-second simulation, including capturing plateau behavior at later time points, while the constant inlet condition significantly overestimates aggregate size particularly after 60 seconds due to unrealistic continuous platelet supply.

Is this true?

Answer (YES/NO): NO